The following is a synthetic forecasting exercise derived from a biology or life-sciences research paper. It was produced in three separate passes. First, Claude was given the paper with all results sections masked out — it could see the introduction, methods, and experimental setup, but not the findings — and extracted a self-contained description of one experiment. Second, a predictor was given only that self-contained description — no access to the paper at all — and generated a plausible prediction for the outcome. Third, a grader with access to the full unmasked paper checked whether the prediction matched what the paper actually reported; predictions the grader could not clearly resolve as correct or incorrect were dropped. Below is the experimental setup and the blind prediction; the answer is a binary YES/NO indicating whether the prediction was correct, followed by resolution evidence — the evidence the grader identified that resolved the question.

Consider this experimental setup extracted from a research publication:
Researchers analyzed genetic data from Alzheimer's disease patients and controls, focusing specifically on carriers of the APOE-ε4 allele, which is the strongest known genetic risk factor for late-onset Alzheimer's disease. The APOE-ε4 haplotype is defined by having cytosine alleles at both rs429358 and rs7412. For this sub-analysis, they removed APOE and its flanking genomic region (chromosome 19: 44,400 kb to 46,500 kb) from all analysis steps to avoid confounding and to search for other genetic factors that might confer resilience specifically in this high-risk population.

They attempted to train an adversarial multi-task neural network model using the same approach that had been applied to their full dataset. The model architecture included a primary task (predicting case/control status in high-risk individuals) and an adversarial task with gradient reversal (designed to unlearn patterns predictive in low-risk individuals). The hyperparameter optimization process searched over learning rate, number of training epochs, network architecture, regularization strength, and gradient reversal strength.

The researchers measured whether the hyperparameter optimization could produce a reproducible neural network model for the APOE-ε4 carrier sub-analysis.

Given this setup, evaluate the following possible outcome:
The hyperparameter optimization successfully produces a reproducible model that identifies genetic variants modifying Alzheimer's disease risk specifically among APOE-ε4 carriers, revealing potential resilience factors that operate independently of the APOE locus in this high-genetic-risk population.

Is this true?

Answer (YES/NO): NO